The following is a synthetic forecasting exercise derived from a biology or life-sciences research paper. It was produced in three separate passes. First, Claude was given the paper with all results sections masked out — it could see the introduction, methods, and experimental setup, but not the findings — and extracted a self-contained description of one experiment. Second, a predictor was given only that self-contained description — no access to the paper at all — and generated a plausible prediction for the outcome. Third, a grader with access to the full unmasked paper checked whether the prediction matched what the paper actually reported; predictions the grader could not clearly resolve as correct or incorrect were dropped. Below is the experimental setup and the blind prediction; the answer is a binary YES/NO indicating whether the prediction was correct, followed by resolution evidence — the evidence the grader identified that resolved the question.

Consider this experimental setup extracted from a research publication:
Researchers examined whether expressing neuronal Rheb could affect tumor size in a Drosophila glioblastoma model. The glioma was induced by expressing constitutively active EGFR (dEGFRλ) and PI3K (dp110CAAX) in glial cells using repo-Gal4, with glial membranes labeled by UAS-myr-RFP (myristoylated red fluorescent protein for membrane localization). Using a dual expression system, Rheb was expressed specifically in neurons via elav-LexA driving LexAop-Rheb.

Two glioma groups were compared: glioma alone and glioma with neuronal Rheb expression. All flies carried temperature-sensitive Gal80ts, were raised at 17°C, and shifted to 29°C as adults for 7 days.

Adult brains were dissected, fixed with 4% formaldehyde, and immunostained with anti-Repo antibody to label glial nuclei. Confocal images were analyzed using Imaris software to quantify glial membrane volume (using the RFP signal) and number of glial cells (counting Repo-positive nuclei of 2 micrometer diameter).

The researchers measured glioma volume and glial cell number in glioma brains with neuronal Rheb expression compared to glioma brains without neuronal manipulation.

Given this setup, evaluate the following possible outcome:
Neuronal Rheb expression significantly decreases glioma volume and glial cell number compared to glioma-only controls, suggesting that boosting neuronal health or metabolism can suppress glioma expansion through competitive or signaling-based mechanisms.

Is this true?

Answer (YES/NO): YES